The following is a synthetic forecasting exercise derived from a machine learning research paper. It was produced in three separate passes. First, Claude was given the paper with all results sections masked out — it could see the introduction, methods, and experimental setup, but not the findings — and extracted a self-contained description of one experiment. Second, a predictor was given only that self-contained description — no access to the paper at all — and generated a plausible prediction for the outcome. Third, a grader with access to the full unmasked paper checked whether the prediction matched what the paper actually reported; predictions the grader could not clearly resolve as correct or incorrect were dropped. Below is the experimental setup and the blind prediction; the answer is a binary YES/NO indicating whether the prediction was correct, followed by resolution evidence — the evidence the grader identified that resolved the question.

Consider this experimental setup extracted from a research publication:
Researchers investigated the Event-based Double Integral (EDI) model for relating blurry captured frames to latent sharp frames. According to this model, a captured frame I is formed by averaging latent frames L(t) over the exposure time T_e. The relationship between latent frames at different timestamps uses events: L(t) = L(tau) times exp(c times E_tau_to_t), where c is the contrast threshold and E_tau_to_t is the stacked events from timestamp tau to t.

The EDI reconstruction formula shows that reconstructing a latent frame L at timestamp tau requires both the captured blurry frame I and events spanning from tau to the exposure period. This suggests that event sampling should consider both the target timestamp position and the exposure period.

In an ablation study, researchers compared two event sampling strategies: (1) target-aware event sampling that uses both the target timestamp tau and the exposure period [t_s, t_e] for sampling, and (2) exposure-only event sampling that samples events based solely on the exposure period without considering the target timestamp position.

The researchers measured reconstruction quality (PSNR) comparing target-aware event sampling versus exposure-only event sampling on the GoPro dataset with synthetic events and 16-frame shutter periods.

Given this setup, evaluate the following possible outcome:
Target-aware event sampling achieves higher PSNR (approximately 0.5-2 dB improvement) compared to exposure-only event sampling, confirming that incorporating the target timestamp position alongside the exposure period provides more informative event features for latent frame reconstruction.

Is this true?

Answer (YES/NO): NO